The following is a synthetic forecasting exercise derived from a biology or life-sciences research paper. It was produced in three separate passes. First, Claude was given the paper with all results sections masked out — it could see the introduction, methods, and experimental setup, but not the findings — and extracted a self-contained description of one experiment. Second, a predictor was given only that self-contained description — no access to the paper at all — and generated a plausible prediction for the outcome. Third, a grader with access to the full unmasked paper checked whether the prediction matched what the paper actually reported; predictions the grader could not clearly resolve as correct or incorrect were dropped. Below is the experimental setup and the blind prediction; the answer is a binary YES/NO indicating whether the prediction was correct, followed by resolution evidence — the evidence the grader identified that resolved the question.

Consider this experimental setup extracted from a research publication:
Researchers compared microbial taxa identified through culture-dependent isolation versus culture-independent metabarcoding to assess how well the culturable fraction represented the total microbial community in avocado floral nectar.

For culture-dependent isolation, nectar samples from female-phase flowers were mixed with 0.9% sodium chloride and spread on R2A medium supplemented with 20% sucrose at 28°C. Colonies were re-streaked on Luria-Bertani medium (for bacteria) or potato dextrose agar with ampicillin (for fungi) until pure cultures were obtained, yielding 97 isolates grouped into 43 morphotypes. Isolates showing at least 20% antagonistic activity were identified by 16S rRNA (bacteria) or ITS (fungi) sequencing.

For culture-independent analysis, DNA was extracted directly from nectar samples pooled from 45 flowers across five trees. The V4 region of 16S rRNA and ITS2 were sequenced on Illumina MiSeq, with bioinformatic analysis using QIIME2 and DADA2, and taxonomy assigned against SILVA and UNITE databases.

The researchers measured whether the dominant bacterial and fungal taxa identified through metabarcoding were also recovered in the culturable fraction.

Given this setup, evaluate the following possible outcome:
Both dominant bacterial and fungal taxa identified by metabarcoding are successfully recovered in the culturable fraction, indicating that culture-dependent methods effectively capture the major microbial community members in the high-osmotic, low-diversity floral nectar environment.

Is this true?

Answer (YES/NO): NO